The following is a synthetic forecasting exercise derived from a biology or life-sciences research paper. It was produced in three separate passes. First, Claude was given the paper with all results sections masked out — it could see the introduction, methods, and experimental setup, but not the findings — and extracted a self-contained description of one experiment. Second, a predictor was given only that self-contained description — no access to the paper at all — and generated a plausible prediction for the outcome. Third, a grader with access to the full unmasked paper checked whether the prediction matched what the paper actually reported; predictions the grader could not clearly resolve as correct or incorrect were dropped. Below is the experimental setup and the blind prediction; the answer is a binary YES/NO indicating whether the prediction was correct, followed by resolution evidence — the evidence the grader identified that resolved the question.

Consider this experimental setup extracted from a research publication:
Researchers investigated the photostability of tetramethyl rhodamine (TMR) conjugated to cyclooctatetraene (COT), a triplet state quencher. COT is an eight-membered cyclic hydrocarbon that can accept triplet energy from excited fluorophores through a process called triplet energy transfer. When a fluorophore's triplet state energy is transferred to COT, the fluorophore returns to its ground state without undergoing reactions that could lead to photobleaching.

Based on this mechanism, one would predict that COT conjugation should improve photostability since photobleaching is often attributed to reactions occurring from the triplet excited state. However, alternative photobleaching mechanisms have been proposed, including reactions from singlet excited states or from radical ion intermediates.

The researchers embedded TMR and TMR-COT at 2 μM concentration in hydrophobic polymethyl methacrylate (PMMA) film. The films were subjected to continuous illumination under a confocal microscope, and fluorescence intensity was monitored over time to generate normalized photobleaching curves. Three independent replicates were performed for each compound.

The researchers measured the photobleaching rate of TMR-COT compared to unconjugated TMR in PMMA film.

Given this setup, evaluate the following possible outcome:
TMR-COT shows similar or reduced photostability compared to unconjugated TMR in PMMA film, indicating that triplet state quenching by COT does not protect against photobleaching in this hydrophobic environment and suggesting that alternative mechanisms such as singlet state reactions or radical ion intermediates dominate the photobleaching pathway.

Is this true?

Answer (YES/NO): YES